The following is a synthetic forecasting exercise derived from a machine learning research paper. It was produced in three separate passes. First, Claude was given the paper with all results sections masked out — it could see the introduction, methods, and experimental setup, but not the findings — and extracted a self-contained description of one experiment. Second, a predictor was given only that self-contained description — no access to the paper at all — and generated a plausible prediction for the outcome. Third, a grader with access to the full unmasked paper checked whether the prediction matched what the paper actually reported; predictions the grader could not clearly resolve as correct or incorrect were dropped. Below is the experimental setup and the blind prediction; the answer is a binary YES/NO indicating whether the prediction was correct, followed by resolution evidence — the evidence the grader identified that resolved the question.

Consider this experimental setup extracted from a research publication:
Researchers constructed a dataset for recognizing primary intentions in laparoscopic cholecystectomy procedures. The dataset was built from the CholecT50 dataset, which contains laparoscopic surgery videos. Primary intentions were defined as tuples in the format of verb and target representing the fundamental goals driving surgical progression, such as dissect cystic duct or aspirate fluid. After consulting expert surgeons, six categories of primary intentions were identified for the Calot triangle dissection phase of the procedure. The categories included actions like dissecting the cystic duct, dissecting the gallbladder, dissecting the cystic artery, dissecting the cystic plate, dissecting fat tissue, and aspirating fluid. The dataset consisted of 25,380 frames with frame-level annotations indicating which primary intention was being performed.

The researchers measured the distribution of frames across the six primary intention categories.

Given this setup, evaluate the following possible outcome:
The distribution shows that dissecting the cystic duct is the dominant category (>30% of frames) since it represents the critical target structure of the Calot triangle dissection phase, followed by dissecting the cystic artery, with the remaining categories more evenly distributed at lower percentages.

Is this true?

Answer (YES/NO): NO